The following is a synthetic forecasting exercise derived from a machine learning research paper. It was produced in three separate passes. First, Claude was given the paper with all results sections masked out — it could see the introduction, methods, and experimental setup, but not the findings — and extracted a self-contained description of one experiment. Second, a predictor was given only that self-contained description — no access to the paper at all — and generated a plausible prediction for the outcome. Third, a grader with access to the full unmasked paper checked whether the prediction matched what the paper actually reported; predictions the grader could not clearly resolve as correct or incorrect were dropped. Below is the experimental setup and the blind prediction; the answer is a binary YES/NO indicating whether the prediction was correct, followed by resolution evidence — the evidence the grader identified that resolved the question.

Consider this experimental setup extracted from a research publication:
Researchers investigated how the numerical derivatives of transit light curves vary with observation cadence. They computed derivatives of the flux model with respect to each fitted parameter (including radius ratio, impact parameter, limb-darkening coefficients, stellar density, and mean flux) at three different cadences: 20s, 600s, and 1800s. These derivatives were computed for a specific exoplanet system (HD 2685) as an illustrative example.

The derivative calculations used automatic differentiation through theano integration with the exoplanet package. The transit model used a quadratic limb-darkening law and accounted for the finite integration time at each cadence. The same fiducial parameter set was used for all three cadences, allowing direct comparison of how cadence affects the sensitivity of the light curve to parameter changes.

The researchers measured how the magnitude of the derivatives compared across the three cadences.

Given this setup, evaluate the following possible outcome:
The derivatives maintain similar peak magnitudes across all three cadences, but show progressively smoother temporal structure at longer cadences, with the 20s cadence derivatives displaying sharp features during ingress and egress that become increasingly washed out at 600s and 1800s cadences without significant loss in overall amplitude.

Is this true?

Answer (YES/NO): NO